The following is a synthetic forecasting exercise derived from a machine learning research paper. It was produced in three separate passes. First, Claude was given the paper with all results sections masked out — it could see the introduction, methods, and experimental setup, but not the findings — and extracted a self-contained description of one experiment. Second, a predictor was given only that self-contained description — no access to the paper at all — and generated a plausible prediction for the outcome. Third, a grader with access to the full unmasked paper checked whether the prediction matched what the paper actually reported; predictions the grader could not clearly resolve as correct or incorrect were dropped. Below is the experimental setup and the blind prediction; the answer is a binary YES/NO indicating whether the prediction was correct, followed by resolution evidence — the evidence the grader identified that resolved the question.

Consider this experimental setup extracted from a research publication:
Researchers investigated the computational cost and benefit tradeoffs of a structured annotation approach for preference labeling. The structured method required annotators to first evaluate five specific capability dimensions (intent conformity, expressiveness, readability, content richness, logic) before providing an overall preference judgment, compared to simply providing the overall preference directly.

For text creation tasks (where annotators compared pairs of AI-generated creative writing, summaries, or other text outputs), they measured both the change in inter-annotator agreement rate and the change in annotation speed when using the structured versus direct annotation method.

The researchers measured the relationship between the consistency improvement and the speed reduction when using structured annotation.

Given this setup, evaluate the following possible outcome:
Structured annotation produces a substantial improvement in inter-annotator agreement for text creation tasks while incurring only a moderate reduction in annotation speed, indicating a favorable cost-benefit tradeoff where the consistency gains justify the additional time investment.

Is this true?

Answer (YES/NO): NO